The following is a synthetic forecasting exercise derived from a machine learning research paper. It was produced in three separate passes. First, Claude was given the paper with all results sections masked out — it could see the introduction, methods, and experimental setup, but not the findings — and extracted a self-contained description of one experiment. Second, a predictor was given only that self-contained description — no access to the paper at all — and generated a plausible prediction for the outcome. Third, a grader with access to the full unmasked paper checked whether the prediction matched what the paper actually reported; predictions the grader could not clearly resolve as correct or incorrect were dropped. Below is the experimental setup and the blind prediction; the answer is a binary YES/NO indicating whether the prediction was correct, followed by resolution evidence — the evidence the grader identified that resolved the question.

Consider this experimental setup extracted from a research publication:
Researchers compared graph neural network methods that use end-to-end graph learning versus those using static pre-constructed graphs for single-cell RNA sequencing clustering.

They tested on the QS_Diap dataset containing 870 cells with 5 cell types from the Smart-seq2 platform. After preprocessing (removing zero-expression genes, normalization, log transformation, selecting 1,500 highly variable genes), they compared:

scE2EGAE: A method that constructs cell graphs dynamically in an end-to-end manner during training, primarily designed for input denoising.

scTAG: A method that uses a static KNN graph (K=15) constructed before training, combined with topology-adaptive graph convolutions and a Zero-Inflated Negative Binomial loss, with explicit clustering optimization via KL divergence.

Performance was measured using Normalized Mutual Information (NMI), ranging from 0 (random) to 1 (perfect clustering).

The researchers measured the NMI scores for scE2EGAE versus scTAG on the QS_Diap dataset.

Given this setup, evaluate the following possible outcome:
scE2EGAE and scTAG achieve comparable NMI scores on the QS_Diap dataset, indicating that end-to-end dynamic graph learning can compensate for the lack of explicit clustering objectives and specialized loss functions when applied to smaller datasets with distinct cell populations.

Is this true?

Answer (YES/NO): NO